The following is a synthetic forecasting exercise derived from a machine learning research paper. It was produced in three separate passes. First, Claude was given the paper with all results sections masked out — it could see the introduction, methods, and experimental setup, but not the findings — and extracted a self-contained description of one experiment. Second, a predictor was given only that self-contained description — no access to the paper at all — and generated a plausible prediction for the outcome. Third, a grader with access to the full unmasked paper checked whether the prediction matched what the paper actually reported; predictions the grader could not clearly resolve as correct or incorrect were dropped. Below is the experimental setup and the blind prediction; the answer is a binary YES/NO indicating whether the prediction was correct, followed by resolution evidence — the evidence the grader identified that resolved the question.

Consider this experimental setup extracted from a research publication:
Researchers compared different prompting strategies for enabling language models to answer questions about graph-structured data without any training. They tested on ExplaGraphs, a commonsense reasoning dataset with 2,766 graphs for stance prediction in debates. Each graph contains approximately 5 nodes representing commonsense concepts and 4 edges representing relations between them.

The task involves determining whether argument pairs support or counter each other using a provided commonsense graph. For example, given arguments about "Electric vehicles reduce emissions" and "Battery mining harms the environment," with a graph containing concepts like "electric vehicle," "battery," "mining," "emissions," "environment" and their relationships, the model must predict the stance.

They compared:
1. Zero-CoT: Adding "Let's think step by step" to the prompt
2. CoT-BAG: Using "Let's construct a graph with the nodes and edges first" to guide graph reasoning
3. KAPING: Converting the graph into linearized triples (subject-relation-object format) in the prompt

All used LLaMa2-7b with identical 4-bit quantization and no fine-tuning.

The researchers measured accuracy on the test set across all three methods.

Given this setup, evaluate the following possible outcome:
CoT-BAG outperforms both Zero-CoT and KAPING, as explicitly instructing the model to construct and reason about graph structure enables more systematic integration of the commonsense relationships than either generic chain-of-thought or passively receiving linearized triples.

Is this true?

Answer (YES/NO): NO